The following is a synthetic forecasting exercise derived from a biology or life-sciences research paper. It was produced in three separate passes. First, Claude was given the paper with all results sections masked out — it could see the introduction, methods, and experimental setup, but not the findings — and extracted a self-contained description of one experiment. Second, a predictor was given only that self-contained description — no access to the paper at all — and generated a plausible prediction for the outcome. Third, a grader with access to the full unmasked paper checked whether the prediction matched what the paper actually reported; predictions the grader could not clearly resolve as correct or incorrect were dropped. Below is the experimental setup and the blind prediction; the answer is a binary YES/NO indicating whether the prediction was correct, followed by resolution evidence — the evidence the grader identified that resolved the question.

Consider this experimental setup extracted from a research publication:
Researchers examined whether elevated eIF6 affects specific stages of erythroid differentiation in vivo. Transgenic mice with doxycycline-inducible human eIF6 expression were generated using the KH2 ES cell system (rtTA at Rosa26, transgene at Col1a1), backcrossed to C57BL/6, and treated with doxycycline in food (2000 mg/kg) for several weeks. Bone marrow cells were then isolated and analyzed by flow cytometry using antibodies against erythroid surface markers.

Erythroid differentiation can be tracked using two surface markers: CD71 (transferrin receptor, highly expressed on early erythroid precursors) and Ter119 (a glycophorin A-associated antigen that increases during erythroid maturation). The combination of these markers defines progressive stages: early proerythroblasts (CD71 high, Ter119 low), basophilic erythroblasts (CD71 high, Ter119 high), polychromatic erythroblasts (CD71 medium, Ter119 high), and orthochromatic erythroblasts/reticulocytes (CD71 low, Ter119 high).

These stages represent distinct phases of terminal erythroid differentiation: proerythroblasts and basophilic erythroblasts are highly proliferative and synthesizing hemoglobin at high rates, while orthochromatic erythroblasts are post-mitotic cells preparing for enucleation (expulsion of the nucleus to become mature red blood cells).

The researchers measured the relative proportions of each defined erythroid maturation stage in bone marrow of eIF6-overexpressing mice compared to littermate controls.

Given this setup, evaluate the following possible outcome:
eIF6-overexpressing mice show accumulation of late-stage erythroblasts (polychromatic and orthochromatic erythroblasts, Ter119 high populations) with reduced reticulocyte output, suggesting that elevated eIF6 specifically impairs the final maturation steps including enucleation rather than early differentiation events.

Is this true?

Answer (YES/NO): YES